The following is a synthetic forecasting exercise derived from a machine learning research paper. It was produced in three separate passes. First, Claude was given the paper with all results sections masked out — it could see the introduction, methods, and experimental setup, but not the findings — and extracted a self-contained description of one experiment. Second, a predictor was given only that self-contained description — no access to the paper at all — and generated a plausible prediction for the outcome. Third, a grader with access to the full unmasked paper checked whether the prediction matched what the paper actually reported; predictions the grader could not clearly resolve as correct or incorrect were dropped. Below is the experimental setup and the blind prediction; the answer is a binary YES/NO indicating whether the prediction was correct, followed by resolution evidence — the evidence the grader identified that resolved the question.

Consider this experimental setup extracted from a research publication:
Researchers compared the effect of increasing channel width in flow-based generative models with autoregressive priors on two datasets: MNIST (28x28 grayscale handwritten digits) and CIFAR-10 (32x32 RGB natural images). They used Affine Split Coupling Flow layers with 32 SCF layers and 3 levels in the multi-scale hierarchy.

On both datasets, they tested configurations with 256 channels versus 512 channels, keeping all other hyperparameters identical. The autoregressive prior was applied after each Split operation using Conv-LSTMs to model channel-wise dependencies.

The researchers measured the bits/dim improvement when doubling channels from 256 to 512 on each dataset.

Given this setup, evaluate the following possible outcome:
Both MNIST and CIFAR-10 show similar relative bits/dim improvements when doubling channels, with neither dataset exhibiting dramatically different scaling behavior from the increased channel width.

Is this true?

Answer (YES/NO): YES